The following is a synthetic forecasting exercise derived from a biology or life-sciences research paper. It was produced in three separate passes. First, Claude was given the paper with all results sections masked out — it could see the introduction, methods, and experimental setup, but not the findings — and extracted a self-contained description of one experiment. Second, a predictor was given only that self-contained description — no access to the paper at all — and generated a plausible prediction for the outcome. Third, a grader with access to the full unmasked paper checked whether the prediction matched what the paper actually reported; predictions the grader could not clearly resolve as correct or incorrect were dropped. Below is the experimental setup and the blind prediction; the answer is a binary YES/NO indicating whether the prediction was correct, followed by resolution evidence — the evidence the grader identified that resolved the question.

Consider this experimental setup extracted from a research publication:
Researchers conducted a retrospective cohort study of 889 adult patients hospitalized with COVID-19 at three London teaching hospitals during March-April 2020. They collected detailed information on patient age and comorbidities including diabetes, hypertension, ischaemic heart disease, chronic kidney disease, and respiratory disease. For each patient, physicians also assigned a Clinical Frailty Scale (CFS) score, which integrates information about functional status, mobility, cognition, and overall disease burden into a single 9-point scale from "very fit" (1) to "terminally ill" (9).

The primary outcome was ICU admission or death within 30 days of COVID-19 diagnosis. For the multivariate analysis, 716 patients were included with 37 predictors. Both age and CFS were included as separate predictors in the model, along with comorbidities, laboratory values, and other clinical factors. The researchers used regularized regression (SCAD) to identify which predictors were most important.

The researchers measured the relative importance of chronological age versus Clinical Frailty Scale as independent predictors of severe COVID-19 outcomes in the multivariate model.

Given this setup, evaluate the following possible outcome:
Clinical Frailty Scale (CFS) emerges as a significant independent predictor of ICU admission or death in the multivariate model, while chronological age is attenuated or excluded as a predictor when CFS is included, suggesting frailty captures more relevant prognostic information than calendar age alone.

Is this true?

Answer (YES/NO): NO